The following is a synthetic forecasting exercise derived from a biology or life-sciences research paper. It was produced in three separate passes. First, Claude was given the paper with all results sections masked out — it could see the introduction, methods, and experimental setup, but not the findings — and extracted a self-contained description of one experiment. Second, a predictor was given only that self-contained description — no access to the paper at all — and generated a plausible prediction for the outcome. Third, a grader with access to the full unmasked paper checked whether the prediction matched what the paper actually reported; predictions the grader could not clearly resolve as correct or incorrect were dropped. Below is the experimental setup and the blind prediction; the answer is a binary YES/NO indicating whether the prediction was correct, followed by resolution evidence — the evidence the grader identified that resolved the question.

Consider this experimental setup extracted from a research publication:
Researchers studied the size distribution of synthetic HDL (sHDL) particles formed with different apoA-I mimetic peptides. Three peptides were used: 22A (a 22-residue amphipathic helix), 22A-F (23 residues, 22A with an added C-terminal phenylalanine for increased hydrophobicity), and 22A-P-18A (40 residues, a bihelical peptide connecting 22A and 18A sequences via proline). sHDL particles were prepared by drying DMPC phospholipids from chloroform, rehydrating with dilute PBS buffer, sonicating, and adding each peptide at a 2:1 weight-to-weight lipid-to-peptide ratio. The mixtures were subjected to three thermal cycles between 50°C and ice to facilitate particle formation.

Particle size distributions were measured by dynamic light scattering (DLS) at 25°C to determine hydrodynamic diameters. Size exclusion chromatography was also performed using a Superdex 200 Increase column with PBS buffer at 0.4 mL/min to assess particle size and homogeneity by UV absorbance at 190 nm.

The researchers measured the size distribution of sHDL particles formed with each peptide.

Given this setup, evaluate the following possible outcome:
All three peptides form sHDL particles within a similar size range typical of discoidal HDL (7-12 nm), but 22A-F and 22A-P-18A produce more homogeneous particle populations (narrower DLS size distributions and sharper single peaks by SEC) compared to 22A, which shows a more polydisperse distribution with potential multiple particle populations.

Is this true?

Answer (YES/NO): NO